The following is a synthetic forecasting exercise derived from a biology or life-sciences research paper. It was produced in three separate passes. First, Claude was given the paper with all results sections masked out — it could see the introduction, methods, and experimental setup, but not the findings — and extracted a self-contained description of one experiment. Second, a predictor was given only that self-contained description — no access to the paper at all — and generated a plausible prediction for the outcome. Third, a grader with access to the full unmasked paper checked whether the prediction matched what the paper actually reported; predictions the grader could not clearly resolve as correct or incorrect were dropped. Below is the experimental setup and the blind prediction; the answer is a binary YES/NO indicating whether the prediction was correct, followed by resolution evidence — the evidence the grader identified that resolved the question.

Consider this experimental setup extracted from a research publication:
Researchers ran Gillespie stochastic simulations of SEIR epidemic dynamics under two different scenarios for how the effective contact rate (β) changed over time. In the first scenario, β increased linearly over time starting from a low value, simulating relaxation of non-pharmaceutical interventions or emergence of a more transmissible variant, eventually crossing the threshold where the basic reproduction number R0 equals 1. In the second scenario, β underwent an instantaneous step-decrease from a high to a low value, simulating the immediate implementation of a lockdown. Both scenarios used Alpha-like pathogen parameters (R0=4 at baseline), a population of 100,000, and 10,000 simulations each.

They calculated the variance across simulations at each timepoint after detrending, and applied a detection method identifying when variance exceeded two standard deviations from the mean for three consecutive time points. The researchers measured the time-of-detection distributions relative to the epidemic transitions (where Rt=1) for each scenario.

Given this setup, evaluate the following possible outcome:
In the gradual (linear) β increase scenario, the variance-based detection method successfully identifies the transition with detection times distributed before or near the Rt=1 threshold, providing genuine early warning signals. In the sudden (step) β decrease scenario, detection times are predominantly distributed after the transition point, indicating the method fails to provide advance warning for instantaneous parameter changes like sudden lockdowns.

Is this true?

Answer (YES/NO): NO